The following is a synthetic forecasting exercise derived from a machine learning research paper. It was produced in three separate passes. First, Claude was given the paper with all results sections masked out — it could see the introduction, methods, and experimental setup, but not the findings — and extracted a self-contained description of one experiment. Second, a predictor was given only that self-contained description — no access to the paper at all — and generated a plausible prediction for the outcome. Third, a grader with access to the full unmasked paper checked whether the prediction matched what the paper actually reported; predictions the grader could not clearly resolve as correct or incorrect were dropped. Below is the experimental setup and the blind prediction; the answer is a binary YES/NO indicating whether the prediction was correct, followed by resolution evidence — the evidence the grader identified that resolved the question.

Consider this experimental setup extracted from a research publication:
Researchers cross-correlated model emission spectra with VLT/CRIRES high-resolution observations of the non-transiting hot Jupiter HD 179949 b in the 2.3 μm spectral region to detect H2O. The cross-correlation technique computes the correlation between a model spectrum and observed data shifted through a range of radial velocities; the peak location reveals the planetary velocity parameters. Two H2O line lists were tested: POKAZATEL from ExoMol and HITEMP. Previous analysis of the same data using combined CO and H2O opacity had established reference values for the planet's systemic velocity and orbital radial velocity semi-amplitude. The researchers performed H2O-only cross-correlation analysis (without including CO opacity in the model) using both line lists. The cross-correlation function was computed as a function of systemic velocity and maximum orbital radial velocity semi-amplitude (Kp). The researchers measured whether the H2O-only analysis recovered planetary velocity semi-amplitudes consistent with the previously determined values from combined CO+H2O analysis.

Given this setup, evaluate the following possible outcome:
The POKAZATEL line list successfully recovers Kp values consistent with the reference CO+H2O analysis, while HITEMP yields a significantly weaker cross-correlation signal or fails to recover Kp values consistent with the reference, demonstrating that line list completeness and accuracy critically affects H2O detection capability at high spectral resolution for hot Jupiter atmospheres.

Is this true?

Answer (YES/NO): NO